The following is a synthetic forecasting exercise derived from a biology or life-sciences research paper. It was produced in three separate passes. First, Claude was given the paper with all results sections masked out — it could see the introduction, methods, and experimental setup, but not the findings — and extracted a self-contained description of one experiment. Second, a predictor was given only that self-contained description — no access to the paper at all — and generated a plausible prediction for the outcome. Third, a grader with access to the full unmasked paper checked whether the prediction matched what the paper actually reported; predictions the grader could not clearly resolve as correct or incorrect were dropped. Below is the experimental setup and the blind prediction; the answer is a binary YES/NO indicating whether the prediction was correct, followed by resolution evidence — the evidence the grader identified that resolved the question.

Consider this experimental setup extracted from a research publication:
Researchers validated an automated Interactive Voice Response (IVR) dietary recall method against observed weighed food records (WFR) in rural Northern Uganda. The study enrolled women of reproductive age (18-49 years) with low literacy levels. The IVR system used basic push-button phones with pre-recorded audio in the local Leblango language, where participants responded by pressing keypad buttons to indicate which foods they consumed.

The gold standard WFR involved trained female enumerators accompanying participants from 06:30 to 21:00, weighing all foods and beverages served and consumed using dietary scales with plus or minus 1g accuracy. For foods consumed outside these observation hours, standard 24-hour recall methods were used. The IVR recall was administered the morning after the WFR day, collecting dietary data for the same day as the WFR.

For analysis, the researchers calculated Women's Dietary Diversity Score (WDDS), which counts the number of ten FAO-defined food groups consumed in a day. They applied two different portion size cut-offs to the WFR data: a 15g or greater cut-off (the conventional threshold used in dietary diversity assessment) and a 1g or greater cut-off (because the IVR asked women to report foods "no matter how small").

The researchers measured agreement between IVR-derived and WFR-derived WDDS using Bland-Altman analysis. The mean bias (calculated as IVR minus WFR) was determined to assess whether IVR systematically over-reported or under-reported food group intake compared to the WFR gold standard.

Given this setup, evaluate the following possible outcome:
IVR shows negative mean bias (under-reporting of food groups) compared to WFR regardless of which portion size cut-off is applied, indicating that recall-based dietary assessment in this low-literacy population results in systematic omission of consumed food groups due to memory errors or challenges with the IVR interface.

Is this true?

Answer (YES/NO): NO